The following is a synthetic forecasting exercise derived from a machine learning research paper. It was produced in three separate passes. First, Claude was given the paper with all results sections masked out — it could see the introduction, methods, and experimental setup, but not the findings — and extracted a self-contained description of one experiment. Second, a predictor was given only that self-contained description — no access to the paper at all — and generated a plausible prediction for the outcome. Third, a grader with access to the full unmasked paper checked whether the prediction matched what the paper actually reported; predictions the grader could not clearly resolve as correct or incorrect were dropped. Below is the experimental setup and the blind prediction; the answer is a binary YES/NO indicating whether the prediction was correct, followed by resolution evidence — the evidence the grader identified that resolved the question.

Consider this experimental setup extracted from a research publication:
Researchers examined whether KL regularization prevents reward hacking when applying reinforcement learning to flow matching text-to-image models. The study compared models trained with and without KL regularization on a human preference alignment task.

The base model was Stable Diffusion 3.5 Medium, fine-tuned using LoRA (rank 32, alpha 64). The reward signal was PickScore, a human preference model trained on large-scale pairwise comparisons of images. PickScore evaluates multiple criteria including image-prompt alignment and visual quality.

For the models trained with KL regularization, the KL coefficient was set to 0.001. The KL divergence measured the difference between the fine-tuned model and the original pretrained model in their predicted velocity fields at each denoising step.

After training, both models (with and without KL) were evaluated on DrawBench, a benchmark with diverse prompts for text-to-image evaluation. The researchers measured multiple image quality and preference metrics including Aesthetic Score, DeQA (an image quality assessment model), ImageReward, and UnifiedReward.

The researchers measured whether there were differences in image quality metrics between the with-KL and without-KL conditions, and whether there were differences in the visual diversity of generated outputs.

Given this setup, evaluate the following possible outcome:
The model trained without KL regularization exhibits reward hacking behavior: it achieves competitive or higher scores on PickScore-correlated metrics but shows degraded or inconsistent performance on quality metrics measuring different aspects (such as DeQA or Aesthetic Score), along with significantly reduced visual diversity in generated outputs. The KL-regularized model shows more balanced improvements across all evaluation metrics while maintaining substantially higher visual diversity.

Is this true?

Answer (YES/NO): NO